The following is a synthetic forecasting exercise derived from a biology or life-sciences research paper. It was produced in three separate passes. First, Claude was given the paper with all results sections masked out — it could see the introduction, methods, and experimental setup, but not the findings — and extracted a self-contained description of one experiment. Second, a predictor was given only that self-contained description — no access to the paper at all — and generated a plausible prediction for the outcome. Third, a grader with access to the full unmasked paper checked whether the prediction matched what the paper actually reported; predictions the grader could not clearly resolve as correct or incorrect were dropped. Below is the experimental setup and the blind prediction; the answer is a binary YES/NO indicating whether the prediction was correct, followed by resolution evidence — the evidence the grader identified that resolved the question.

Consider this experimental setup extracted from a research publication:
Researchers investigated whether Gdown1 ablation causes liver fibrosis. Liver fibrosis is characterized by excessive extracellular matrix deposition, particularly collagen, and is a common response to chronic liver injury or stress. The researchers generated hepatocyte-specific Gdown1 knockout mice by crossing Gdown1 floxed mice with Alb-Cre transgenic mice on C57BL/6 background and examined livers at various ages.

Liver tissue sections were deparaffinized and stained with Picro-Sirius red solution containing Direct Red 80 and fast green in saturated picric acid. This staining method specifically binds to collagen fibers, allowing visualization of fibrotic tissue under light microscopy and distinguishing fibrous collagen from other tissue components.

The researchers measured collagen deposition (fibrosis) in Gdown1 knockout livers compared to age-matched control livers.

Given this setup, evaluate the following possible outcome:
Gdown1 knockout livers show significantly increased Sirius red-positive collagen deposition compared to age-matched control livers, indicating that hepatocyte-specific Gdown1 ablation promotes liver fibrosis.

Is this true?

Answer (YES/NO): YES